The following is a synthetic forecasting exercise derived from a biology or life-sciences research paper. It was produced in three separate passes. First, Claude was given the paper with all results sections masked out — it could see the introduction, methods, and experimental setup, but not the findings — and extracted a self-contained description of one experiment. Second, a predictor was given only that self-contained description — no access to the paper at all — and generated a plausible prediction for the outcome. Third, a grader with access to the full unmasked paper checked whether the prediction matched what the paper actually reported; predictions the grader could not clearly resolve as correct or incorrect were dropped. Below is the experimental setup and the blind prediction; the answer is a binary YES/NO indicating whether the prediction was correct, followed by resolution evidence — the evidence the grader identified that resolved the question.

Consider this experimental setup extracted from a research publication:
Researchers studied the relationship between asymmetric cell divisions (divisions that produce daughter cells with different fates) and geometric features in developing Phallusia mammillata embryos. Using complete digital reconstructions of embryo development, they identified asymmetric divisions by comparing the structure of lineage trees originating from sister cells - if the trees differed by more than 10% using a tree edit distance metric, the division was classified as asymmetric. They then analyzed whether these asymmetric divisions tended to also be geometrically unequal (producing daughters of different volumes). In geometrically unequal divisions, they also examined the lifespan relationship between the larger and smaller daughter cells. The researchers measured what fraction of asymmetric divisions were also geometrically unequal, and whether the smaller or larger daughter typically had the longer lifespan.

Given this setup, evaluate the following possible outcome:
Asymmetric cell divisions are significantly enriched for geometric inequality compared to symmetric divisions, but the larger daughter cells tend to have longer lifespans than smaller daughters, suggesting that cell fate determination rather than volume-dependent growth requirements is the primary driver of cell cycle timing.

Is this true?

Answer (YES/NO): NO